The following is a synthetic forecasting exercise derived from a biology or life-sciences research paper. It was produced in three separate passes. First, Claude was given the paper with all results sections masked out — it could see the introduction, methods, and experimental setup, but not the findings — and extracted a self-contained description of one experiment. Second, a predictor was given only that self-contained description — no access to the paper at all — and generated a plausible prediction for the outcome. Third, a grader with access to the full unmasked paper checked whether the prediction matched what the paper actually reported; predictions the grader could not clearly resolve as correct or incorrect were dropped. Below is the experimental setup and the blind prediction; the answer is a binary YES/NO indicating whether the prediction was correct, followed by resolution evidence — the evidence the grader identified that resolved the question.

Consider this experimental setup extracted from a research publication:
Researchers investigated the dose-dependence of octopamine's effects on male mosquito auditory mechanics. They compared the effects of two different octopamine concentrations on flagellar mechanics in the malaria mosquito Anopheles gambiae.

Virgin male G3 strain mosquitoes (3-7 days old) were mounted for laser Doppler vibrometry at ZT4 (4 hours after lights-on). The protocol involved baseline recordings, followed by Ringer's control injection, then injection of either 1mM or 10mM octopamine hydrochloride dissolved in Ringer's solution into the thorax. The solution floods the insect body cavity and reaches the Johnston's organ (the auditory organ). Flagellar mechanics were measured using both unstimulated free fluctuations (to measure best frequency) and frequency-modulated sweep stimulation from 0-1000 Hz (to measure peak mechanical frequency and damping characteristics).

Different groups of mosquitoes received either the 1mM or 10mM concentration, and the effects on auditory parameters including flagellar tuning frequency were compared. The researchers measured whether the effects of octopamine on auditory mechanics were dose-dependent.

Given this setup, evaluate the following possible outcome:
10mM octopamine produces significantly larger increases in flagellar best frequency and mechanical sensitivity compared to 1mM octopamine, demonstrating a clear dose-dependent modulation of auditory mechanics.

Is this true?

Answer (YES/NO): NO